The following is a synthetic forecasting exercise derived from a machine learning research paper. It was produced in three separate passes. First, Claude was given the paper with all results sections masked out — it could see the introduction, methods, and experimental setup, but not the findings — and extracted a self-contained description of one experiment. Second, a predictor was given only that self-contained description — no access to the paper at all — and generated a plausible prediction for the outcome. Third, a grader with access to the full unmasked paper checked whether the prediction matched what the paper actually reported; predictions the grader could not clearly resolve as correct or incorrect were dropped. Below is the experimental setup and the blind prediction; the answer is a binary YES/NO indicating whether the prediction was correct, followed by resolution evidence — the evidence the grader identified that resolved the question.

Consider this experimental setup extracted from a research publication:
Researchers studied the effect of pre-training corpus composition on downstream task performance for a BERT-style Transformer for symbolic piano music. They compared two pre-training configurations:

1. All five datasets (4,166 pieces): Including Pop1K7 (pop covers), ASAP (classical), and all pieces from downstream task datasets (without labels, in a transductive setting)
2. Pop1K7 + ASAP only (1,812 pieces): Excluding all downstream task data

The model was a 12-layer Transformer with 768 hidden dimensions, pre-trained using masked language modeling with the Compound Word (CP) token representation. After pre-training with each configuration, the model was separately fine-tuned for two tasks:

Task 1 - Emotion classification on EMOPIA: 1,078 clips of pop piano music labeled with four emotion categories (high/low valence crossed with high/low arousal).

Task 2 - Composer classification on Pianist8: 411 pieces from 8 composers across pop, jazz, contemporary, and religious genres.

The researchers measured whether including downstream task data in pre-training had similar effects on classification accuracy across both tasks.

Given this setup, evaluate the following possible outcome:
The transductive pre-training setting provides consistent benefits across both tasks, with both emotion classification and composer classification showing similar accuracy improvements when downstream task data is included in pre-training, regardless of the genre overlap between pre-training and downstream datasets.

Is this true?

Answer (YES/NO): NO